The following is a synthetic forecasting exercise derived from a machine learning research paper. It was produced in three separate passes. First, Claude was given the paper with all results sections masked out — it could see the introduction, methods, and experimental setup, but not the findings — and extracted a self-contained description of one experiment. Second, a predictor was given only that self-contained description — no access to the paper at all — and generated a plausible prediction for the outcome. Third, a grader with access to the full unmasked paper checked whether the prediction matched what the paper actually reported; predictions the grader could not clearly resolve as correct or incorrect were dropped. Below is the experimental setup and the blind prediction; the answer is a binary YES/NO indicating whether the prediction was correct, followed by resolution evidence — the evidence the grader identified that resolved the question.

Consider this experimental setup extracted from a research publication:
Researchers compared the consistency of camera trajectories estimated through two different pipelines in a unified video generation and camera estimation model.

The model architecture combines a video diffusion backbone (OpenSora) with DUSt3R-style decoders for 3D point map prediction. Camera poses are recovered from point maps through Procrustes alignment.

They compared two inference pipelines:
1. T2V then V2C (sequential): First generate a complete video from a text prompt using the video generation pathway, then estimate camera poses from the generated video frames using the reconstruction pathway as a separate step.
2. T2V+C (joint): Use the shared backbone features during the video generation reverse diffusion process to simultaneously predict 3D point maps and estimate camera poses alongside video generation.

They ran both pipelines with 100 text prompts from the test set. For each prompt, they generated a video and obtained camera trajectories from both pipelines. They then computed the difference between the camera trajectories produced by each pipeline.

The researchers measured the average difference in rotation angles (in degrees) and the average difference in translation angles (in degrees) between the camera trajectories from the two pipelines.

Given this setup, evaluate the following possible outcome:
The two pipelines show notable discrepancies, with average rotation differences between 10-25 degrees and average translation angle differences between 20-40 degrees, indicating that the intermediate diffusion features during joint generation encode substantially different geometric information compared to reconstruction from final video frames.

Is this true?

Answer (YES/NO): NO